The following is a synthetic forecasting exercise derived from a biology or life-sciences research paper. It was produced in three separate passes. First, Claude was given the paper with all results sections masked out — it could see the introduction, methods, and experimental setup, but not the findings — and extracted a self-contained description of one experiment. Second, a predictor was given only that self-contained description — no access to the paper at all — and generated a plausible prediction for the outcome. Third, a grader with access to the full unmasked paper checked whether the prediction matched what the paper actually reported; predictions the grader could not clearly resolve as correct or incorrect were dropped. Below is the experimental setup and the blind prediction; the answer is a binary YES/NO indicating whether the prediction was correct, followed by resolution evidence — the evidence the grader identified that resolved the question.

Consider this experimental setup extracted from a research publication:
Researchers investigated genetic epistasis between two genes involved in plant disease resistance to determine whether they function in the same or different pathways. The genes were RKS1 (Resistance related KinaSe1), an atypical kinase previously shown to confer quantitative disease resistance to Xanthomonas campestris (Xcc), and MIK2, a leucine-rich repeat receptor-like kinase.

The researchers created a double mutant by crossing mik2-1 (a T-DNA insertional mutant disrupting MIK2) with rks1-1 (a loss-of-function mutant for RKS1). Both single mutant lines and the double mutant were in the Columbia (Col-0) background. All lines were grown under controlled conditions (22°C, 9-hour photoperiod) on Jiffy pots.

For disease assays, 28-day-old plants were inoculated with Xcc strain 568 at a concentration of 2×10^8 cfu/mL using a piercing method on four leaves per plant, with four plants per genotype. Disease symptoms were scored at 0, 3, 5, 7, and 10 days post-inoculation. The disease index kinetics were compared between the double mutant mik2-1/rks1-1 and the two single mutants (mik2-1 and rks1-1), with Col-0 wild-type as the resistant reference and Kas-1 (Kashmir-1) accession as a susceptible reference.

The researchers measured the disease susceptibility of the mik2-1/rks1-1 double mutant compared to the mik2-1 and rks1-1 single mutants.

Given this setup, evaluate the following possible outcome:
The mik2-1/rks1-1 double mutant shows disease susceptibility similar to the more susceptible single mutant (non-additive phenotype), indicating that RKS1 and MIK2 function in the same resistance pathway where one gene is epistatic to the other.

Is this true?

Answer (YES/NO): NO